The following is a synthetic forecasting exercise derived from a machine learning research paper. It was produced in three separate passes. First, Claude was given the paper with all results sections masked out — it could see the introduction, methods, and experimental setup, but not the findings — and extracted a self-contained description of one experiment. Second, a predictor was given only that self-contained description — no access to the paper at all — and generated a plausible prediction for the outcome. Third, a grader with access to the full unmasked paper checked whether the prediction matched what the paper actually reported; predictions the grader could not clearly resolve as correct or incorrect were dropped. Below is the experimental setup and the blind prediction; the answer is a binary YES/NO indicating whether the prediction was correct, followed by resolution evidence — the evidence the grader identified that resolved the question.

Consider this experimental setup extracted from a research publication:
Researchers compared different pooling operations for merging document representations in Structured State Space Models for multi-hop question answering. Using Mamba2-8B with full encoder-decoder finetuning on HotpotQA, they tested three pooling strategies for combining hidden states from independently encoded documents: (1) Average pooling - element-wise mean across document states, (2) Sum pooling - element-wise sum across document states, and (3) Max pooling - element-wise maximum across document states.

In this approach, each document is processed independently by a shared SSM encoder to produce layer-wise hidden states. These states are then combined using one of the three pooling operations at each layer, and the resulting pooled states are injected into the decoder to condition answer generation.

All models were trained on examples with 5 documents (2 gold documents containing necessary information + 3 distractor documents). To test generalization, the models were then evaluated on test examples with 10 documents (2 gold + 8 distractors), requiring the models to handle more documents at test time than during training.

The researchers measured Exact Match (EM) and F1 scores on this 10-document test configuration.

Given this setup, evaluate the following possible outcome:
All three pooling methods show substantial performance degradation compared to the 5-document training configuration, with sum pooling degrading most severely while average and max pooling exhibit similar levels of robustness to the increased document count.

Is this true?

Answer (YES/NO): YES